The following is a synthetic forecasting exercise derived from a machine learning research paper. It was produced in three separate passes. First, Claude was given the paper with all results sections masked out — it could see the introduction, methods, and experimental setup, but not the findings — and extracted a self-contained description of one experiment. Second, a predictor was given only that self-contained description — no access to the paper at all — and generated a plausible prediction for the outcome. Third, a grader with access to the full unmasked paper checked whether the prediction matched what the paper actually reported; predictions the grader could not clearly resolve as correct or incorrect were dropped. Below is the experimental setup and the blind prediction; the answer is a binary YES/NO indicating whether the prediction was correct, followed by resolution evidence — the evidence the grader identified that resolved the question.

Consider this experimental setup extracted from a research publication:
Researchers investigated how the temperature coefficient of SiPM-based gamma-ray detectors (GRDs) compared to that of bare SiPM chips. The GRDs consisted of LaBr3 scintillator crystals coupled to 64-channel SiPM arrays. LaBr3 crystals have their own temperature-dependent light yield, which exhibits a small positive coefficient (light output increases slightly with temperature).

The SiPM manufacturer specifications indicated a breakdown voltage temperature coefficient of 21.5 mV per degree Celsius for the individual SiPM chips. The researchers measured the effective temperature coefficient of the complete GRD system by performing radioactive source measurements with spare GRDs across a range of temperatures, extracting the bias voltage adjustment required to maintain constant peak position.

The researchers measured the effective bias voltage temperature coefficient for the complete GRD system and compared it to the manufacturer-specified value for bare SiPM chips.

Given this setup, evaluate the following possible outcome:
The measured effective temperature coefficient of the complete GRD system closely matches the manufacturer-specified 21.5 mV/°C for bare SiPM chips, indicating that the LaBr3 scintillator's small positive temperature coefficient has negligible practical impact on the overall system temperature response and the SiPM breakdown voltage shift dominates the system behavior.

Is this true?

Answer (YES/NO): NO